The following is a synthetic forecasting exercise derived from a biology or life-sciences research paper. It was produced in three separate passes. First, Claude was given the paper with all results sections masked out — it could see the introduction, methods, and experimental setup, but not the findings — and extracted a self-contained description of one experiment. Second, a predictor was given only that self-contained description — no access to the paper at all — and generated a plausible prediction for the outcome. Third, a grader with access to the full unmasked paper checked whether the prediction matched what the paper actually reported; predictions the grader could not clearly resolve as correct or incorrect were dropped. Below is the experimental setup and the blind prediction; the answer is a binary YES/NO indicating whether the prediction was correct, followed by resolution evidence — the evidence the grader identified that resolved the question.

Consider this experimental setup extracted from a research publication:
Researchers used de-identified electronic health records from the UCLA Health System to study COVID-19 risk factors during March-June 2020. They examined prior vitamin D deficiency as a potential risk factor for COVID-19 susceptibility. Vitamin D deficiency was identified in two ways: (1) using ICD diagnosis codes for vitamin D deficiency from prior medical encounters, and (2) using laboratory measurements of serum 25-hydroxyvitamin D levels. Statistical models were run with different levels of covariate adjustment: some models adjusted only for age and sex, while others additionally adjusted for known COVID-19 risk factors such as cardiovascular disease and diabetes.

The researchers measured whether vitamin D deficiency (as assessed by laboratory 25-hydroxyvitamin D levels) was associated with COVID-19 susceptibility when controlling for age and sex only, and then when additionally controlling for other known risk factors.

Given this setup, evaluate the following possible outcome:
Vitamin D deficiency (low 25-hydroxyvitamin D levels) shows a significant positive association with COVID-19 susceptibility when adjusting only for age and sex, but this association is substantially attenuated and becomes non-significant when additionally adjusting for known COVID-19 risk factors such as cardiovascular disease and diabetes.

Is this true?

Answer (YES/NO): YES